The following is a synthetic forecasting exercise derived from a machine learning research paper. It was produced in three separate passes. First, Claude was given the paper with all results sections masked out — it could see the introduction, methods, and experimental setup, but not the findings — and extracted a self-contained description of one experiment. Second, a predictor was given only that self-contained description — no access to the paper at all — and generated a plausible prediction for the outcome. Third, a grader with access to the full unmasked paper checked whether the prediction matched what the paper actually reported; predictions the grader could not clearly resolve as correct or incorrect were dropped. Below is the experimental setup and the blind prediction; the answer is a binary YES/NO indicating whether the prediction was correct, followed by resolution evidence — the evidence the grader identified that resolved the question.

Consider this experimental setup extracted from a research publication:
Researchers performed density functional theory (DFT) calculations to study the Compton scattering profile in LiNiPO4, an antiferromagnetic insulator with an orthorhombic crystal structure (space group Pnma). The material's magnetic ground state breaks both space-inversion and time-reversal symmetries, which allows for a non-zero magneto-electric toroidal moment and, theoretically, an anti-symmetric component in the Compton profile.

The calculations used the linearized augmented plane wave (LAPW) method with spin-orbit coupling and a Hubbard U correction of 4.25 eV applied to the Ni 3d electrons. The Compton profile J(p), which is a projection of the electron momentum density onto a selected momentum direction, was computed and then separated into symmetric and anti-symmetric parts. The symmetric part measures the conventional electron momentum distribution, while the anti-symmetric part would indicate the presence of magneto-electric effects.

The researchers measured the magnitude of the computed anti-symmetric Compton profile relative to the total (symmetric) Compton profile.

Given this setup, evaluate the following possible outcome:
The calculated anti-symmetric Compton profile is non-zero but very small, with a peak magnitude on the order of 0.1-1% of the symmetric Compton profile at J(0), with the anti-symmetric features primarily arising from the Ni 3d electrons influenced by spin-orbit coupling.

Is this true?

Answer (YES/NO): NO